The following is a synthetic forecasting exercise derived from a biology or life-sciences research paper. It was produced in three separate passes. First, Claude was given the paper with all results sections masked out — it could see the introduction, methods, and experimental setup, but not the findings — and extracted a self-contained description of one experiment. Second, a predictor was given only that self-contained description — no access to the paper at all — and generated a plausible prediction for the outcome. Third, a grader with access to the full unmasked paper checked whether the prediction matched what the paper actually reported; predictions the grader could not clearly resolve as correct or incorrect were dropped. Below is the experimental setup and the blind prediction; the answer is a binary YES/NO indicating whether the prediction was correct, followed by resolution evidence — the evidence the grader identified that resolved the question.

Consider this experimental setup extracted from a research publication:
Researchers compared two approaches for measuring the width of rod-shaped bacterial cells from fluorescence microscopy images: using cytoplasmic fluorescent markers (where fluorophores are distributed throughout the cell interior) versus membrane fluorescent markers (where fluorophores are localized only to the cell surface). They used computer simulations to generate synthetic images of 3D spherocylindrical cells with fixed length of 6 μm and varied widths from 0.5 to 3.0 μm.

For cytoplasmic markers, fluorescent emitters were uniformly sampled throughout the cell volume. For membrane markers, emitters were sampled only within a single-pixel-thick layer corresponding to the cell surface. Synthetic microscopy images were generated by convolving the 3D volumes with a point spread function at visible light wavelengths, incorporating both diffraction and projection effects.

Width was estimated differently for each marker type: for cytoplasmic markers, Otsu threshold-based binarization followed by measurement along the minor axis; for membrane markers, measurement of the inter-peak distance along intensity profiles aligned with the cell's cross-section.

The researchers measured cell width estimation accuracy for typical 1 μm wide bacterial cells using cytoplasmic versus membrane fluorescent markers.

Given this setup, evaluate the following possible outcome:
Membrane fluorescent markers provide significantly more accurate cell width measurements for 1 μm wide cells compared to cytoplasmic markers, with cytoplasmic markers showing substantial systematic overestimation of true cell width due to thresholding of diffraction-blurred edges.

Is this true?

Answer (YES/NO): NO